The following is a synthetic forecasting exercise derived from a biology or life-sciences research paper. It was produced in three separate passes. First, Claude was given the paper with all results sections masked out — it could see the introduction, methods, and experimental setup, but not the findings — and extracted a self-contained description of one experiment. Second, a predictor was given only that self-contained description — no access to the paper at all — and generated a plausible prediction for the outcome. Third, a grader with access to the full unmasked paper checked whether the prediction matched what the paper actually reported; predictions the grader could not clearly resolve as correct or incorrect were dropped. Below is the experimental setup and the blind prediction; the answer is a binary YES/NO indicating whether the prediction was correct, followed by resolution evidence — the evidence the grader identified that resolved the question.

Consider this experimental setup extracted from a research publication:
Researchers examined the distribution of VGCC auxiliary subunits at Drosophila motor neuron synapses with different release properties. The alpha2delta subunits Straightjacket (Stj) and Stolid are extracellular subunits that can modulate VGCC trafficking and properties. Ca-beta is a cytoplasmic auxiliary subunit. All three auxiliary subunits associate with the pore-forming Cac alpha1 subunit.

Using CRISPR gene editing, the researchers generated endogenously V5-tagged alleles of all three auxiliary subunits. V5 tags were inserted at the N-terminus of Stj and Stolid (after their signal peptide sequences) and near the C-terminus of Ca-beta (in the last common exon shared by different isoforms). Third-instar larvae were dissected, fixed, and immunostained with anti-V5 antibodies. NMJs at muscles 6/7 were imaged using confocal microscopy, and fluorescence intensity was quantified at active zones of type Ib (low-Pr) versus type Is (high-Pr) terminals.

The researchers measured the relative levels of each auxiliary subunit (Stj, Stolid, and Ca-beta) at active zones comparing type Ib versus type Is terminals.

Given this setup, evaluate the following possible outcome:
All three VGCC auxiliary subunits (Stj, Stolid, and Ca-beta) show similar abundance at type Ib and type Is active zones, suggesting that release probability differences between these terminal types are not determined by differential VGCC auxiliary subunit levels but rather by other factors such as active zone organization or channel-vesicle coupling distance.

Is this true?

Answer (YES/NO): NO